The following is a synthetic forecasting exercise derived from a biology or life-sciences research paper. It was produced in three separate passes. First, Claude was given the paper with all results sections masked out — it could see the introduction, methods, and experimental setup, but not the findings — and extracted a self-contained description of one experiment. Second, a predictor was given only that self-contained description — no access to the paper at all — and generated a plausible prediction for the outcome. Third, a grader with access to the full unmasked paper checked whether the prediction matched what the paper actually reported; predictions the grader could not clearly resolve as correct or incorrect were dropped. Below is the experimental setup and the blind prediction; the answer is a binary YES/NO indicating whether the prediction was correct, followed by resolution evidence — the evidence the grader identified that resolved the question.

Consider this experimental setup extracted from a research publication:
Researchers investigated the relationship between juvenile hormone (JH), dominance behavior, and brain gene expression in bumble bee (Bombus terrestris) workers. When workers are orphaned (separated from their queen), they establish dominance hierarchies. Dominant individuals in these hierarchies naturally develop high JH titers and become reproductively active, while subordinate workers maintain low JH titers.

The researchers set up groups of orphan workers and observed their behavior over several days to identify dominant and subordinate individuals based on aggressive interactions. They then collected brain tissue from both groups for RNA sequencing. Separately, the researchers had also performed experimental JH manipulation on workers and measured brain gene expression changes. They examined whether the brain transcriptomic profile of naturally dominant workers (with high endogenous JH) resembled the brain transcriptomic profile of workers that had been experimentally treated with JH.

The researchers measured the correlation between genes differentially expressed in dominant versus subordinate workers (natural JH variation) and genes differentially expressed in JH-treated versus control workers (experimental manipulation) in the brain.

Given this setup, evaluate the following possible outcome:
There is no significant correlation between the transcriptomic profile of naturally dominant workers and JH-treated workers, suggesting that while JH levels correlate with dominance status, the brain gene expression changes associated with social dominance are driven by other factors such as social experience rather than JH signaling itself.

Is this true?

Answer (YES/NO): NO